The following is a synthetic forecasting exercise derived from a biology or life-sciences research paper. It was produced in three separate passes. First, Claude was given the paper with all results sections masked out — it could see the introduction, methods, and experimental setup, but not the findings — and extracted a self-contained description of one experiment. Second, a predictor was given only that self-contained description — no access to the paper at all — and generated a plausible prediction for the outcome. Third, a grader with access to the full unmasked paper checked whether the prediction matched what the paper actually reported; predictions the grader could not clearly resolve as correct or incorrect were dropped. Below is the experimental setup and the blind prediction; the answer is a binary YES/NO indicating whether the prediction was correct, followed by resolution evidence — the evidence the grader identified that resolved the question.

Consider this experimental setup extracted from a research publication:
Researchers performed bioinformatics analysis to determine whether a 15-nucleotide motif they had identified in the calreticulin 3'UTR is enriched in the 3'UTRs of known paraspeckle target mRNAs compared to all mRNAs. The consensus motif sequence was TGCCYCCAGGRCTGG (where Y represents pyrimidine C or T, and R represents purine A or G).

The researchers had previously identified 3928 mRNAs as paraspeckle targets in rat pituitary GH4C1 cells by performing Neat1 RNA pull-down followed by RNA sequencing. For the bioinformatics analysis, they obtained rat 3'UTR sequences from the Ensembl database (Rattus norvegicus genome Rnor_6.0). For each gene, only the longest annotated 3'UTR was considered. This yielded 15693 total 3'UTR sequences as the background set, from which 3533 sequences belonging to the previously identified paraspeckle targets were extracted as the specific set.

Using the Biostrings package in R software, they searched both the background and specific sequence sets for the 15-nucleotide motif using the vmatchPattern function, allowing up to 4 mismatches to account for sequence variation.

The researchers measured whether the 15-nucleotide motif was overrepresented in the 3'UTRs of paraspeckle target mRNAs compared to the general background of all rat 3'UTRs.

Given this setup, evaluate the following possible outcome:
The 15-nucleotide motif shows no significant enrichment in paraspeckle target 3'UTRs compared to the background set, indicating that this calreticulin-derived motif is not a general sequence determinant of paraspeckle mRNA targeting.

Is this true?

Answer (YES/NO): YES